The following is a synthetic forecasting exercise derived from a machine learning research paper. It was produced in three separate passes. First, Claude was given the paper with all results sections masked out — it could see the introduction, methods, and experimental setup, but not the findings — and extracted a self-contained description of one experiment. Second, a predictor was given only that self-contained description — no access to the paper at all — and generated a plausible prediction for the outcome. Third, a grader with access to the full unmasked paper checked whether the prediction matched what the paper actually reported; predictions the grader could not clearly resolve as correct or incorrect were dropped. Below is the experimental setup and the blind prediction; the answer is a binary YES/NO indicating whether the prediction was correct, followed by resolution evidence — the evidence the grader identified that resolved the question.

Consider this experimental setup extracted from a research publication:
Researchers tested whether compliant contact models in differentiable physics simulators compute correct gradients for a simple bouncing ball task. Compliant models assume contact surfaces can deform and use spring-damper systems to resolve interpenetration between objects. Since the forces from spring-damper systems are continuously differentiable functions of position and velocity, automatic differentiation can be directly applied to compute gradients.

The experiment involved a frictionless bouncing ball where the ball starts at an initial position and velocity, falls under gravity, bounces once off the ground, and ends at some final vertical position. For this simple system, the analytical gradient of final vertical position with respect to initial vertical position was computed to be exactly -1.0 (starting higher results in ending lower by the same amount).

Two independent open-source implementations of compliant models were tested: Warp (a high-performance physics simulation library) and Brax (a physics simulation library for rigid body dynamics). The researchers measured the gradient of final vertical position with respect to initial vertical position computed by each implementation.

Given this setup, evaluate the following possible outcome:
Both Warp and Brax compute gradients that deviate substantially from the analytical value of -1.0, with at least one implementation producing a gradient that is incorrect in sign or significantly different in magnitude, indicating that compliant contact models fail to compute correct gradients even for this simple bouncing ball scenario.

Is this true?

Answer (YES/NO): YES